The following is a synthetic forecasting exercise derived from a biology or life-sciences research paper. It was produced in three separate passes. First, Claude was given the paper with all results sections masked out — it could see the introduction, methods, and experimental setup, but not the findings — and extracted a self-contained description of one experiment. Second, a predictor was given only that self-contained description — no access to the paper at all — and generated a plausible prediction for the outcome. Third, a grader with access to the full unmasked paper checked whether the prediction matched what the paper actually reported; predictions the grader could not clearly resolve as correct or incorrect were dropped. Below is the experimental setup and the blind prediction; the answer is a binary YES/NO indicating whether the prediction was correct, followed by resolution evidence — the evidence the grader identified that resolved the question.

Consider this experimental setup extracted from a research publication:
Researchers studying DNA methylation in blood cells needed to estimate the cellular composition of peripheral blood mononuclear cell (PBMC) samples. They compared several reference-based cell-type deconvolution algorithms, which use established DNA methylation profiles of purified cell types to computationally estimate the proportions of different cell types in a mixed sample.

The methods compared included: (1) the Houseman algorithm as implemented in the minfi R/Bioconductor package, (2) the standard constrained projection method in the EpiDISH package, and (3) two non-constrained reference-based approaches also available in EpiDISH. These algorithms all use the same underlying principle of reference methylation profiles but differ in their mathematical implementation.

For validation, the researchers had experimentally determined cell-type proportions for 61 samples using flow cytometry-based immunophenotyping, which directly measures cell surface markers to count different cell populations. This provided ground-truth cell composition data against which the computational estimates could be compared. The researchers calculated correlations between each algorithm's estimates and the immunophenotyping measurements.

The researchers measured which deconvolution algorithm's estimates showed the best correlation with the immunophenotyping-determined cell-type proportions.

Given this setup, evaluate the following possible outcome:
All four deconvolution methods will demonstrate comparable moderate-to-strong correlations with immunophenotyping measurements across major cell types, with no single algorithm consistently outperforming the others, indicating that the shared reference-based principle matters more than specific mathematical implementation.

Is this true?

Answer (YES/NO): NO